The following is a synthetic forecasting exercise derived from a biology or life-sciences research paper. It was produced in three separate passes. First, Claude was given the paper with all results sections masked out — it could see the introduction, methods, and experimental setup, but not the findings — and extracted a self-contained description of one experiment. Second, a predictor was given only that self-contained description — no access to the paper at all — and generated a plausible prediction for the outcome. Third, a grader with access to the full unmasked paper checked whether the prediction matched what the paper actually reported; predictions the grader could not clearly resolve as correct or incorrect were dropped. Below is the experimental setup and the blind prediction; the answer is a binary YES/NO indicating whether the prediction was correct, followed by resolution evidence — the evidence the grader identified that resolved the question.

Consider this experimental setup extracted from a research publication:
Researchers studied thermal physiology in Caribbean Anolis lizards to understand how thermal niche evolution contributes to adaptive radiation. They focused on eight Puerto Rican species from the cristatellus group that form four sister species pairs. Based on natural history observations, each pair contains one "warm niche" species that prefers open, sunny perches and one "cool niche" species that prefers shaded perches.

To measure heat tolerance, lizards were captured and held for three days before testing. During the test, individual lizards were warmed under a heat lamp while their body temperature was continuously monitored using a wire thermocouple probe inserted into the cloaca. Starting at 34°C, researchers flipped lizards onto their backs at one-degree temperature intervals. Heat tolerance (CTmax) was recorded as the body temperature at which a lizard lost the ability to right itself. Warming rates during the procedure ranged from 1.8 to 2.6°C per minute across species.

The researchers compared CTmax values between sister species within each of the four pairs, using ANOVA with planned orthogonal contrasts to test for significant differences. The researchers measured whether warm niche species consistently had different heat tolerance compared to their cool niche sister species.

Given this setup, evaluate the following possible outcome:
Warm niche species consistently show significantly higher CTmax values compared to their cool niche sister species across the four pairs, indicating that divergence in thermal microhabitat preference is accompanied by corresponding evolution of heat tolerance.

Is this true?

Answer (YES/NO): NO